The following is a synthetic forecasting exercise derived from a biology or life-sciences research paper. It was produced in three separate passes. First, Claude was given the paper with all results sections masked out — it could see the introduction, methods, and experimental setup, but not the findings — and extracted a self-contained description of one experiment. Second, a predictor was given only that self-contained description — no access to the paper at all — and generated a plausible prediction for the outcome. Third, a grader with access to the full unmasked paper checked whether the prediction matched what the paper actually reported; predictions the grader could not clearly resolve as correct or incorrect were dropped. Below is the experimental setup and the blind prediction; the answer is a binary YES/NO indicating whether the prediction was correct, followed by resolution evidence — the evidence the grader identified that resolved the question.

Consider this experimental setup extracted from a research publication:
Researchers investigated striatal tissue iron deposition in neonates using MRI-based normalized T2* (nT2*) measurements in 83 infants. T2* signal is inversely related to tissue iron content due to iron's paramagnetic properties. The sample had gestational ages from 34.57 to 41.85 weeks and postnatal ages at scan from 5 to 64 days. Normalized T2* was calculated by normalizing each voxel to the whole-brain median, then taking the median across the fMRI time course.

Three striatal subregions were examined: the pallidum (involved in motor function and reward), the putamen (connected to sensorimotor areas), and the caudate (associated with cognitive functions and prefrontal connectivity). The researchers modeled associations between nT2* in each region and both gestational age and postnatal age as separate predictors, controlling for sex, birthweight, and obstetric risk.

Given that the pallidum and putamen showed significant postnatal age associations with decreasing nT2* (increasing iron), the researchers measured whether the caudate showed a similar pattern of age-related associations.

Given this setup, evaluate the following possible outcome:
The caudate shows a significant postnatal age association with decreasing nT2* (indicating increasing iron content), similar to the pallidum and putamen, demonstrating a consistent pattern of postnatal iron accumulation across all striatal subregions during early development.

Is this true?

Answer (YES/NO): NO